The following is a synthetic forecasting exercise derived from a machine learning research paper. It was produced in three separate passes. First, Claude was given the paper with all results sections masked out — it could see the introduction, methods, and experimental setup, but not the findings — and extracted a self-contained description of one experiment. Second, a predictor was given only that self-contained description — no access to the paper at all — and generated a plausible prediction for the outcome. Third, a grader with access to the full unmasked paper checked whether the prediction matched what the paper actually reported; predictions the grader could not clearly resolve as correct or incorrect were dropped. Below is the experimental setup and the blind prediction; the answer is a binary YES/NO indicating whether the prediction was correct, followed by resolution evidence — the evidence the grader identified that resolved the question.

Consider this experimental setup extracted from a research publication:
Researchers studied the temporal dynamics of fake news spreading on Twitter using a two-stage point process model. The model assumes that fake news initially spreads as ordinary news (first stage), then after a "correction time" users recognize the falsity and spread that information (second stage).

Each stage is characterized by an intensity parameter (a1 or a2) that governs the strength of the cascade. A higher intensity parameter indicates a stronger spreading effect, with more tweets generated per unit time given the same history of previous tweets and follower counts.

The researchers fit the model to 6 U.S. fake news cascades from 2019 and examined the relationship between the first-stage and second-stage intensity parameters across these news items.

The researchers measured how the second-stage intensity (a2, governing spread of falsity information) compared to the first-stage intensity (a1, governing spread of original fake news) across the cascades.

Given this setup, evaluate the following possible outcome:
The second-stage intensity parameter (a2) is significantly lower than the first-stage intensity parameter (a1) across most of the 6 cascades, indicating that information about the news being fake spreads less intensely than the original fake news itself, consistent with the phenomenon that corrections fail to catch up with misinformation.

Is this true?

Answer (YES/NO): YES